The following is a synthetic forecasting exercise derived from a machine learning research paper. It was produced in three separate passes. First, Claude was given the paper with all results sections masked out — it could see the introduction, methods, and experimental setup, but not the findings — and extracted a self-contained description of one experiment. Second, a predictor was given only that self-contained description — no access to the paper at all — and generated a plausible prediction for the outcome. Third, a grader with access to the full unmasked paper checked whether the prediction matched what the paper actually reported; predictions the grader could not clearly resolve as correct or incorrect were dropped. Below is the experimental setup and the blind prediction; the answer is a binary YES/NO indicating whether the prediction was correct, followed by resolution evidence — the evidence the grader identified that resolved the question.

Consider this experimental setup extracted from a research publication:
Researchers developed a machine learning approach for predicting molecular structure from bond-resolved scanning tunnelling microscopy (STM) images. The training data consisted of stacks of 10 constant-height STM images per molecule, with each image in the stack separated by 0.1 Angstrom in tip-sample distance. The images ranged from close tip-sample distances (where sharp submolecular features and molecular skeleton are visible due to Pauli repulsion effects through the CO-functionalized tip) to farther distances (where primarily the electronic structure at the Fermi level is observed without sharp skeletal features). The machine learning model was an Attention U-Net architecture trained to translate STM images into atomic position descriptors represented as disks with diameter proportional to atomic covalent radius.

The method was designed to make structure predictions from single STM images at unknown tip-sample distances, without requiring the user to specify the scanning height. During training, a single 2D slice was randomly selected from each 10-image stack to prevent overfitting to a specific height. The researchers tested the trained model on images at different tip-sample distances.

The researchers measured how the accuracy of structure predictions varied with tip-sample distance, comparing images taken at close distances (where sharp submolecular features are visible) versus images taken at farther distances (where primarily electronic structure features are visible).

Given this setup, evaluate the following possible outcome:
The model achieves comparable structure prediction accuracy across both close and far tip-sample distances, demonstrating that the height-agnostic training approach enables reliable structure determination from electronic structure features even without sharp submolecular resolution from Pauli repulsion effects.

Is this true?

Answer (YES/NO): NO